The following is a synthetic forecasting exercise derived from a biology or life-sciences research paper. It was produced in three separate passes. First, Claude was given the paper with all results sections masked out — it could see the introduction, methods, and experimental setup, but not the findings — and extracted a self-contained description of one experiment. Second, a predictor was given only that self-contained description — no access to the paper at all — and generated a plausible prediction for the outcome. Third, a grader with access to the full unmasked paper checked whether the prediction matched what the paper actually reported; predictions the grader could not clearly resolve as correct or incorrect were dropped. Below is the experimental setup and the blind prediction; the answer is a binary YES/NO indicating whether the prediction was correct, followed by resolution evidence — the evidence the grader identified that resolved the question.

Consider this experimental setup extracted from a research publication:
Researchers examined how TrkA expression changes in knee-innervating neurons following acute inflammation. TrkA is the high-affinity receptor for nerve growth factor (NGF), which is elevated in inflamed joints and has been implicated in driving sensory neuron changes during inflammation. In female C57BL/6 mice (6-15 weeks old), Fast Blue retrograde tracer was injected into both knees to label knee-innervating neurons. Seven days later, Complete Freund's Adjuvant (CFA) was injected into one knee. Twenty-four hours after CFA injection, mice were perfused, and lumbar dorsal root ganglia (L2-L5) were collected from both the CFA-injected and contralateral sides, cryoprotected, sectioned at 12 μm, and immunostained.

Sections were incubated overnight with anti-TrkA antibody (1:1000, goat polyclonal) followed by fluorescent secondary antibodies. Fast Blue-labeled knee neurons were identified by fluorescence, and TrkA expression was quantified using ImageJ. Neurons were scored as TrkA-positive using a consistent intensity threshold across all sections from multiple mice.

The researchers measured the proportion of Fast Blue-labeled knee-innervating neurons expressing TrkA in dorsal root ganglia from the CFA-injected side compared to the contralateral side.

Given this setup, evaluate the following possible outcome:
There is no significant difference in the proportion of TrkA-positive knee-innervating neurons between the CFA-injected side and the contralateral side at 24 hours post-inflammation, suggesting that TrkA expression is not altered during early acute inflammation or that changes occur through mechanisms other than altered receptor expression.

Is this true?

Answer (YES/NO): YES